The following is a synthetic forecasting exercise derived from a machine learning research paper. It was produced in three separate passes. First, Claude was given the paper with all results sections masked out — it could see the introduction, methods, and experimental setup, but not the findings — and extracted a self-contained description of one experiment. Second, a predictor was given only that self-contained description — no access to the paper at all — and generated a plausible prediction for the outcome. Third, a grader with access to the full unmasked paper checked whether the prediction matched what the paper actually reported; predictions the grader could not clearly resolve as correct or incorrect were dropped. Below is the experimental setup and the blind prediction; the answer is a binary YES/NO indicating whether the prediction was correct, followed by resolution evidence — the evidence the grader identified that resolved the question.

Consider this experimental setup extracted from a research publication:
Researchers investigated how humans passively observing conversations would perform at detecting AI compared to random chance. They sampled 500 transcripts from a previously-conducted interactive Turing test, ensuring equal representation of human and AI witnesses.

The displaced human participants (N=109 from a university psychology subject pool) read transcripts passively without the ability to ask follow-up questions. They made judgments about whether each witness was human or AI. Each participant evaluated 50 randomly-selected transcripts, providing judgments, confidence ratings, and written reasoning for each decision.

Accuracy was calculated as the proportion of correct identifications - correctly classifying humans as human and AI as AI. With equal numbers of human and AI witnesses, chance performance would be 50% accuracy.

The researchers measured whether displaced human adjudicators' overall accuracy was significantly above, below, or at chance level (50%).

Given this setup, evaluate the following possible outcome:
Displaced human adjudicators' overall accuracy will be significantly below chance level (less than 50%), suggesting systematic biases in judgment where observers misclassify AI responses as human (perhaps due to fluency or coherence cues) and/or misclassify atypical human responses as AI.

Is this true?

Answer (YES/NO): NO